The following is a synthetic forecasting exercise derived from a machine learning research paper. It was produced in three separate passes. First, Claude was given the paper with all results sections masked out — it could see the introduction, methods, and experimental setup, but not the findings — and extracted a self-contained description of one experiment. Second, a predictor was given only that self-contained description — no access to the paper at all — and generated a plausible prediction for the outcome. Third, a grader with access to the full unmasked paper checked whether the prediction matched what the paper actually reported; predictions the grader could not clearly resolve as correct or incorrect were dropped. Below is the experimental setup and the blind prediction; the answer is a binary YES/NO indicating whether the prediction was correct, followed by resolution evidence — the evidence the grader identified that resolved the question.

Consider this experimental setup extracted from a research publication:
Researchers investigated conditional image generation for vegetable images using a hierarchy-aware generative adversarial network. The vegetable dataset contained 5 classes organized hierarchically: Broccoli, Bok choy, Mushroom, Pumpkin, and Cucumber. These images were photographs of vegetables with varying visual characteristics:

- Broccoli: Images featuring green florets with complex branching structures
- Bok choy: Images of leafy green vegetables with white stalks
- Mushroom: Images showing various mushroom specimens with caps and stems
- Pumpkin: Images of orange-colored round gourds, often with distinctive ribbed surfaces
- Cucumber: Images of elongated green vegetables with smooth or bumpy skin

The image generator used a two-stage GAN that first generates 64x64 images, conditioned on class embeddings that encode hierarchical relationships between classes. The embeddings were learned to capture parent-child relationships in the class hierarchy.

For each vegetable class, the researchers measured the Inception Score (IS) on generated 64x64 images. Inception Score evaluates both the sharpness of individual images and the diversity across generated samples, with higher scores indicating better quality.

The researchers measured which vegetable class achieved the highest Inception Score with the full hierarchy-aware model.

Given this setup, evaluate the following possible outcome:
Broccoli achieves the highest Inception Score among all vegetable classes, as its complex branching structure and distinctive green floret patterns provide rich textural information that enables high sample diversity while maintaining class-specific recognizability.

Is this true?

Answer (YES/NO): NO